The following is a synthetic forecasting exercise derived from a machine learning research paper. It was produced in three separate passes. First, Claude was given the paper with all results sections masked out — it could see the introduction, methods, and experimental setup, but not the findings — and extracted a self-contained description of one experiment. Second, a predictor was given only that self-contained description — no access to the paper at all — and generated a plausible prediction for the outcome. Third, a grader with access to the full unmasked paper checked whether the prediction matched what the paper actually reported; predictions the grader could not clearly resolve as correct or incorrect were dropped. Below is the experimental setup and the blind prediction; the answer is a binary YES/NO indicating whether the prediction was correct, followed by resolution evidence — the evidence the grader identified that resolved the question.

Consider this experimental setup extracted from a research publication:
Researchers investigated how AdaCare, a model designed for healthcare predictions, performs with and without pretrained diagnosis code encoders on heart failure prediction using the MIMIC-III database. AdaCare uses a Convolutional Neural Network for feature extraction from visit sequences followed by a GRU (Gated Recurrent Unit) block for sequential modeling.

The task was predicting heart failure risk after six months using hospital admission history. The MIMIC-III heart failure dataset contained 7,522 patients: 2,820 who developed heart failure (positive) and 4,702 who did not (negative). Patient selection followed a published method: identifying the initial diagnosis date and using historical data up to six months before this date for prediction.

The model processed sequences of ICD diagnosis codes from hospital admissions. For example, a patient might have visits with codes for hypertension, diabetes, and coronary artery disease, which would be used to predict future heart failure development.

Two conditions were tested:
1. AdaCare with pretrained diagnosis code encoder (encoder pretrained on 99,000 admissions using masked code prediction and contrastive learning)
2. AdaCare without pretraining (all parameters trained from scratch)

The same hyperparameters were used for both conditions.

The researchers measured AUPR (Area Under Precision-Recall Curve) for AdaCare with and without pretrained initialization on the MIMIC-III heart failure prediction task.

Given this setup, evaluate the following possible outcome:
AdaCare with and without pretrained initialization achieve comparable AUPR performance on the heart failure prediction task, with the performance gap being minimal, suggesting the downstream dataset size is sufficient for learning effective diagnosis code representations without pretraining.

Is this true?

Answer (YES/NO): YES